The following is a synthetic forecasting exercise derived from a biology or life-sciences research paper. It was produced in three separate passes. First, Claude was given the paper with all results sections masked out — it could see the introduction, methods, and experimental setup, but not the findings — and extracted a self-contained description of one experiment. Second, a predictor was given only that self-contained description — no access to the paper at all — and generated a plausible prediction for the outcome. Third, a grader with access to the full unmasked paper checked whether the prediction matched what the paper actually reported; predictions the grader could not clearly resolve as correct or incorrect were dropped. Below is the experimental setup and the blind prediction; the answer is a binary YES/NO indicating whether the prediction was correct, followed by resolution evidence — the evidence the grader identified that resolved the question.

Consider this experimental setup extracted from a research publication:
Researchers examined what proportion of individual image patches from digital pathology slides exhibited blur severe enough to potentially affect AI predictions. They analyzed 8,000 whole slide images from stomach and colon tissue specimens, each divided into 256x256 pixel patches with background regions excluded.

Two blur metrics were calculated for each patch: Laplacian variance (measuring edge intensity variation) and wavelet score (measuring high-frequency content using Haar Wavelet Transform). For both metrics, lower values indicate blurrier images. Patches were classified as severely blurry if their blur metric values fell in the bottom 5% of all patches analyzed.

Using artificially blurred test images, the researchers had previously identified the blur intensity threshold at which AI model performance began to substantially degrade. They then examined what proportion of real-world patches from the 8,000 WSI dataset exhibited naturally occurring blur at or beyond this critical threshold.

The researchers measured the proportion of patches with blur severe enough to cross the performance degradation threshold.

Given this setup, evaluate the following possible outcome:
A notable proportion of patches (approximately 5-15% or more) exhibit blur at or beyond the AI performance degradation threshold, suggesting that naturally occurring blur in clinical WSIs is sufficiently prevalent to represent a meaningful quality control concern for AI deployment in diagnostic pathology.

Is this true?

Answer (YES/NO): NO